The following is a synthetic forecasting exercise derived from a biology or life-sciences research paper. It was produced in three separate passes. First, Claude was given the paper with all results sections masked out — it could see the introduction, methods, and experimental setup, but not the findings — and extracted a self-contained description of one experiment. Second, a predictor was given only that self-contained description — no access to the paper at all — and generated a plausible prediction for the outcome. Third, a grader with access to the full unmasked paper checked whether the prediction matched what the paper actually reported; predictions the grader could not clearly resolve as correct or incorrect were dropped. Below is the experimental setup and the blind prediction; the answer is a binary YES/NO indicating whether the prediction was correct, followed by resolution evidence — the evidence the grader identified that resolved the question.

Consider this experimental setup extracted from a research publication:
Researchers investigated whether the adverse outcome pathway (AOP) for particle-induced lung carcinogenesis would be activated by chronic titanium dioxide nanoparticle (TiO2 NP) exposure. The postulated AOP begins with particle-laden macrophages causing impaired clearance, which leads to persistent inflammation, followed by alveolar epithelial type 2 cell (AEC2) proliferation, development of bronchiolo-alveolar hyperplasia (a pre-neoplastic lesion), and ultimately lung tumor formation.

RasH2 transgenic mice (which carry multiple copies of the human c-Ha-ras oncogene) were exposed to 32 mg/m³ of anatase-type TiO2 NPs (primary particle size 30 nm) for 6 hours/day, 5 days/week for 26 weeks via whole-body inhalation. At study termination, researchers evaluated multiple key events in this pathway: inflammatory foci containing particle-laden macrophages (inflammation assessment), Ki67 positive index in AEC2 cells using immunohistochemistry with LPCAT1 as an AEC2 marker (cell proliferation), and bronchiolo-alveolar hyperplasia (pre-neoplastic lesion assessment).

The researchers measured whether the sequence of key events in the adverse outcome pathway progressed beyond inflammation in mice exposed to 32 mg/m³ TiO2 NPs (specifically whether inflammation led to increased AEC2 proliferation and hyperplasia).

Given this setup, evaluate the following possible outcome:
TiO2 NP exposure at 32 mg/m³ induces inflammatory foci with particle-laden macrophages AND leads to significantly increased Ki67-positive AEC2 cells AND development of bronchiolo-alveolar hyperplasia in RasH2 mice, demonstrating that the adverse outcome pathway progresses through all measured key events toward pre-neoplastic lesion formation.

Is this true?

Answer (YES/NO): NO